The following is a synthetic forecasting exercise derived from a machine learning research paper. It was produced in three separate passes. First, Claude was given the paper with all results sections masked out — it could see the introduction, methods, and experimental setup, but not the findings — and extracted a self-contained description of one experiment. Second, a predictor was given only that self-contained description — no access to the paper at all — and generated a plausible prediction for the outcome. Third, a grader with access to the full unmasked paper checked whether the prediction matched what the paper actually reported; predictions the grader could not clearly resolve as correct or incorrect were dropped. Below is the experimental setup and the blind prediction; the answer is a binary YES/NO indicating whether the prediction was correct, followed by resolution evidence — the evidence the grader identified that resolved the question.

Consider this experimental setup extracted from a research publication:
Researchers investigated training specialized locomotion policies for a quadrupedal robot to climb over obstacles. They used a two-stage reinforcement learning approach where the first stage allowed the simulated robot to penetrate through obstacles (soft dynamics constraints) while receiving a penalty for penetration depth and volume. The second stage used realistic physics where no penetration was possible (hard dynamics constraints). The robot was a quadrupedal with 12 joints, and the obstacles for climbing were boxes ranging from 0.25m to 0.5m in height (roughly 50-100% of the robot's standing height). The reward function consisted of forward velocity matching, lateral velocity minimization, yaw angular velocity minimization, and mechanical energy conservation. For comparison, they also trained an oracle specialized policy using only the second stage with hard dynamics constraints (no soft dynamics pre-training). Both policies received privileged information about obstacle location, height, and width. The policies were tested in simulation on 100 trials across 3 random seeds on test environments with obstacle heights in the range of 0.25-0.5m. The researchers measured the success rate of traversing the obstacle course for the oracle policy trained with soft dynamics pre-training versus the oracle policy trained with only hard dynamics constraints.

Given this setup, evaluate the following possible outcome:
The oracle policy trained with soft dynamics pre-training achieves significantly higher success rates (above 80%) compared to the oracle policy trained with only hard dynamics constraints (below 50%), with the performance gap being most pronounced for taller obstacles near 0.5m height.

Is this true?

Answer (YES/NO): NO